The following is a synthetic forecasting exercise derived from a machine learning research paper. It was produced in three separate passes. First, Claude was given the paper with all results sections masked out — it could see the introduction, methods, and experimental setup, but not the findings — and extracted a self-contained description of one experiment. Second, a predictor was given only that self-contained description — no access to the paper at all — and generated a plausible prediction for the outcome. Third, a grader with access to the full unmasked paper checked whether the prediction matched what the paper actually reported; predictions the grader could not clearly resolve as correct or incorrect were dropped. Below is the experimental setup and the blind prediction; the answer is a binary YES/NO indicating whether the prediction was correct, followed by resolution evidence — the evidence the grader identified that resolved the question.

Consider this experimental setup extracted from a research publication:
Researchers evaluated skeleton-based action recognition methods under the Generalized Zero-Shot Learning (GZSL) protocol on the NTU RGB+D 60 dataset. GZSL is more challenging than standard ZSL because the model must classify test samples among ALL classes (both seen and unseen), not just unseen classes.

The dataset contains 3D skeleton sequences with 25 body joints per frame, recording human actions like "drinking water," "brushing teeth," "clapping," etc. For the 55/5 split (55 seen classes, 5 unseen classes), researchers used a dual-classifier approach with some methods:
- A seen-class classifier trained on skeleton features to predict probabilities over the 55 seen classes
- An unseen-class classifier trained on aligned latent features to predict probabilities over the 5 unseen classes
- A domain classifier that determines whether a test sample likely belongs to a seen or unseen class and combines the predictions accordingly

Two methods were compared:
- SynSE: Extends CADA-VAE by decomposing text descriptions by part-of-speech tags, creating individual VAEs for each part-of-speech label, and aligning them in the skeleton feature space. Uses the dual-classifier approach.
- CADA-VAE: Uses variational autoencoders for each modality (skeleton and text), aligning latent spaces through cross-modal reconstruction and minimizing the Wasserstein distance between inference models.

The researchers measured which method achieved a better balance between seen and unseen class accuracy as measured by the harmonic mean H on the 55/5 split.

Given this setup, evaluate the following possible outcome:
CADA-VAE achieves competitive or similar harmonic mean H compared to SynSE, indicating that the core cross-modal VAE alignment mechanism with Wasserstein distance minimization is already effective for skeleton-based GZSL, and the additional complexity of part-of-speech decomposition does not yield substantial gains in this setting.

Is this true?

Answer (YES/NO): NO